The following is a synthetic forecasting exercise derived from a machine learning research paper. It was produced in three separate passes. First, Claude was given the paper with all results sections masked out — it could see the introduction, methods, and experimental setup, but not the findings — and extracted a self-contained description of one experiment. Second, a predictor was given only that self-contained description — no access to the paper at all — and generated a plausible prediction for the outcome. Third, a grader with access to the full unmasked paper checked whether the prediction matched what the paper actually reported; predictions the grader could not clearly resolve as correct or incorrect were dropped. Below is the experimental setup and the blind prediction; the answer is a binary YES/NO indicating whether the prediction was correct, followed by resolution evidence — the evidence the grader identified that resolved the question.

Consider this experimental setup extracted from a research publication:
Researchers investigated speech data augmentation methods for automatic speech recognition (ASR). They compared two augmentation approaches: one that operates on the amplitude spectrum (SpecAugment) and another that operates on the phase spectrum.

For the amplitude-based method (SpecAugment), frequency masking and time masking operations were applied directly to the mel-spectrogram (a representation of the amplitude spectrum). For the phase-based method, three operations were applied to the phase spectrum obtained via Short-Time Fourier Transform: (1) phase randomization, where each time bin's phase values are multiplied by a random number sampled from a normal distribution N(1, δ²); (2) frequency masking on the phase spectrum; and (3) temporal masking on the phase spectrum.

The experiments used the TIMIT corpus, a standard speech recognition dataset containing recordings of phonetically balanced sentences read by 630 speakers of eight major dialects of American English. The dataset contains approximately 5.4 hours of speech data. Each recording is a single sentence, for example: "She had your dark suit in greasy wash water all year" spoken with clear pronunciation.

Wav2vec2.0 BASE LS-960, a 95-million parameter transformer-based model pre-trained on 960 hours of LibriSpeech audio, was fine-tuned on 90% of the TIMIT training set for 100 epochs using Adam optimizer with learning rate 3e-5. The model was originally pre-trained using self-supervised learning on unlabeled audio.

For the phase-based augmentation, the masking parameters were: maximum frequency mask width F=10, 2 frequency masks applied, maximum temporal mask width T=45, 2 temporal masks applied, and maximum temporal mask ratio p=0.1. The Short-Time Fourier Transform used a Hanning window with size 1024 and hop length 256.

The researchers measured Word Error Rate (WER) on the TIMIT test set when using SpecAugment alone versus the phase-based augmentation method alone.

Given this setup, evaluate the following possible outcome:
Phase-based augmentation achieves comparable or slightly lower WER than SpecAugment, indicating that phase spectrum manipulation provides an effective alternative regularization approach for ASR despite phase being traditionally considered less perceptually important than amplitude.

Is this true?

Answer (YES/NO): NO